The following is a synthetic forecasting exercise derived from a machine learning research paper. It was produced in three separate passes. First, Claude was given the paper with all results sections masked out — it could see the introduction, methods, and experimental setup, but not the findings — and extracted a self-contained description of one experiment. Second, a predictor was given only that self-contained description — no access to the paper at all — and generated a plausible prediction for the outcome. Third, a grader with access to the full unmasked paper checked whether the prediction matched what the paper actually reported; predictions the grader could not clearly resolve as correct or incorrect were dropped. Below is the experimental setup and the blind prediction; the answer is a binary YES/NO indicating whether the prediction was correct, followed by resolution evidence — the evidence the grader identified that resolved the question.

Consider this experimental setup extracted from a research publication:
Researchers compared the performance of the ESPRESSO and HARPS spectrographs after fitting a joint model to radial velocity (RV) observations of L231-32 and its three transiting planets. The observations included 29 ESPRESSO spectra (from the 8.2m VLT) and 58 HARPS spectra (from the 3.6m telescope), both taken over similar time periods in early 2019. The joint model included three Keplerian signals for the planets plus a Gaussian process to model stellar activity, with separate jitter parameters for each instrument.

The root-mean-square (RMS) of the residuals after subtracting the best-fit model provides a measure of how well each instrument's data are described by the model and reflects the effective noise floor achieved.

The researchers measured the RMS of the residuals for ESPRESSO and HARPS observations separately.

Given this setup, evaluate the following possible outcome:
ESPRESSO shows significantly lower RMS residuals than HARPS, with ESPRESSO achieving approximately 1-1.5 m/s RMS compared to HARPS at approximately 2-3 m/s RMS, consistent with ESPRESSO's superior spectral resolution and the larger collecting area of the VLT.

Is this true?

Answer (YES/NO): NO